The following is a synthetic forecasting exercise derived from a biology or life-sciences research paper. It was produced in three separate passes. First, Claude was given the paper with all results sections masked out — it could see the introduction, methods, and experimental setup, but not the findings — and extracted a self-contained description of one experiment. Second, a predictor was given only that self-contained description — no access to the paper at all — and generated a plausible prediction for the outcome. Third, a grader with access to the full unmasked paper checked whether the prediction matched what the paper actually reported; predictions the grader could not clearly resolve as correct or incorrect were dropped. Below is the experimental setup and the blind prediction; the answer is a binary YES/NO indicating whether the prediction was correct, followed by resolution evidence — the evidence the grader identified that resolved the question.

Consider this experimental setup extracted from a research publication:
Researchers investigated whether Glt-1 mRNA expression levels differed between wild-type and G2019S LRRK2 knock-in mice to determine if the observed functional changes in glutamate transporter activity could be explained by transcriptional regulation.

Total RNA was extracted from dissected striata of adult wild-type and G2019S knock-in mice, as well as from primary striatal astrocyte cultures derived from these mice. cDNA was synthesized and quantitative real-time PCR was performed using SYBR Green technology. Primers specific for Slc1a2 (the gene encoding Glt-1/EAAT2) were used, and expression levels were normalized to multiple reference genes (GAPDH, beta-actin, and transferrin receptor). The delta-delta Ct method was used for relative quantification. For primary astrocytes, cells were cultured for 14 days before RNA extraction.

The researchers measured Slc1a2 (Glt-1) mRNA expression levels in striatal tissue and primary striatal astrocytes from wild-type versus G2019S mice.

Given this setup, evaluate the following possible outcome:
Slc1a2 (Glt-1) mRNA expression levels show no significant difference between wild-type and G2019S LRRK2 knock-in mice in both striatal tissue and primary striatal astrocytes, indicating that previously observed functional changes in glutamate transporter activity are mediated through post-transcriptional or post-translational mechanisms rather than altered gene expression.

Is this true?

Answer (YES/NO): YES